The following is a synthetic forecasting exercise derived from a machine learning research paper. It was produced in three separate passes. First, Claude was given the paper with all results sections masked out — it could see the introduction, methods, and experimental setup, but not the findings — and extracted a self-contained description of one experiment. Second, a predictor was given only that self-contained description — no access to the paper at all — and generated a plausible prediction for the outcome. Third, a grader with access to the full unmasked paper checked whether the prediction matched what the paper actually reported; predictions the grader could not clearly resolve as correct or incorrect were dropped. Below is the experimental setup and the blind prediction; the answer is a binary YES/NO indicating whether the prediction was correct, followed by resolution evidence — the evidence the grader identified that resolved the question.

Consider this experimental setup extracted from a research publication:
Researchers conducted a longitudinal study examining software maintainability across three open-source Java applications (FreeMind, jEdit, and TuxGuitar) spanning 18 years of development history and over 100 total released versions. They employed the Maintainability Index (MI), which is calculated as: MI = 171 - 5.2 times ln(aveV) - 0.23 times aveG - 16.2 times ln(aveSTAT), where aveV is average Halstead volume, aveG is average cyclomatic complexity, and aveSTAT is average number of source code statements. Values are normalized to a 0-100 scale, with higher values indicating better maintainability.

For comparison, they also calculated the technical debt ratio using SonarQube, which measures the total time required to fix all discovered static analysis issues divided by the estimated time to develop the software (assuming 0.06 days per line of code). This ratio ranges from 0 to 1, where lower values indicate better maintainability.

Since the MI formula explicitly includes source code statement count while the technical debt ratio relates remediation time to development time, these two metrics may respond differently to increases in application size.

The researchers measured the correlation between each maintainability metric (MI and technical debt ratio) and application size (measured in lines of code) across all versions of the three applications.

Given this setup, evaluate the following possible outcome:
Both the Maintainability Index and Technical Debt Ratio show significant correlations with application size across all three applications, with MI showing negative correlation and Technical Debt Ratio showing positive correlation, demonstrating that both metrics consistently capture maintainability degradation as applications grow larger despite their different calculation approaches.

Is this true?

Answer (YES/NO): NO